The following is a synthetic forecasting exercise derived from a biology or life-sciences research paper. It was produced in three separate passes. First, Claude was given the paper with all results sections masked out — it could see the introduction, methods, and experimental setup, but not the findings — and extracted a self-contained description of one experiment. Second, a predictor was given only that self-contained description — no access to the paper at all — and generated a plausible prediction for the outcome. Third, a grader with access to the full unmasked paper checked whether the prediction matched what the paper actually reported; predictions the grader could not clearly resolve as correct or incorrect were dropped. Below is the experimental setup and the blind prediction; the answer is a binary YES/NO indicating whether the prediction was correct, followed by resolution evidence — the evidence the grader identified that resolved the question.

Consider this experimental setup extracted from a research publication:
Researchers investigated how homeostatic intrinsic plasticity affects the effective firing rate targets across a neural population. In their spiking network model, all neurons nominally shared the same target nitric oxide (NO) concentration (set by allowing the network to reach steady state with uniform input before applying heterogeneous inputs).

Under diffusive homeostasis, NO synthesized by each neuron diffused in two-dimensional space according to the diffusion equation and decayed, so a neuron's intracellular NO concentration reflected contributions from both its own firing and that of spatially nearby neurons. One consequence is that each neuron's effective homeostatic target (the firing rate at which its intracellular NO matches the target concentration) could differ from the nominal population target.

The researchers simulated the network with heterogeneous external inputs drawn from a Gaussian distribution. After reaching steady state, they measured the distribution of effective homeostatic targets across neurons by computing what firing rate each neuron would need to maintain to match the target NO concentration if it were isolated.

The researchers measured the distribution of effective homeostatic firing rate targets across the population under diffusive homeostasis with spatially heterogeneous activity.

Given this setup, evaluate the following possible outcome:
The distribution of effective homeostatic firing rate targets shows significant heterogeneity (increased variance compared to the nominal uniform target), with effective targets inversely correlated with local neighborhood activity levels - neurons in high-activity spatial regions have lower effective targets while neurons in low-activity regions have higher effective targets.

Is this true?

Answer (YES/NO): NO